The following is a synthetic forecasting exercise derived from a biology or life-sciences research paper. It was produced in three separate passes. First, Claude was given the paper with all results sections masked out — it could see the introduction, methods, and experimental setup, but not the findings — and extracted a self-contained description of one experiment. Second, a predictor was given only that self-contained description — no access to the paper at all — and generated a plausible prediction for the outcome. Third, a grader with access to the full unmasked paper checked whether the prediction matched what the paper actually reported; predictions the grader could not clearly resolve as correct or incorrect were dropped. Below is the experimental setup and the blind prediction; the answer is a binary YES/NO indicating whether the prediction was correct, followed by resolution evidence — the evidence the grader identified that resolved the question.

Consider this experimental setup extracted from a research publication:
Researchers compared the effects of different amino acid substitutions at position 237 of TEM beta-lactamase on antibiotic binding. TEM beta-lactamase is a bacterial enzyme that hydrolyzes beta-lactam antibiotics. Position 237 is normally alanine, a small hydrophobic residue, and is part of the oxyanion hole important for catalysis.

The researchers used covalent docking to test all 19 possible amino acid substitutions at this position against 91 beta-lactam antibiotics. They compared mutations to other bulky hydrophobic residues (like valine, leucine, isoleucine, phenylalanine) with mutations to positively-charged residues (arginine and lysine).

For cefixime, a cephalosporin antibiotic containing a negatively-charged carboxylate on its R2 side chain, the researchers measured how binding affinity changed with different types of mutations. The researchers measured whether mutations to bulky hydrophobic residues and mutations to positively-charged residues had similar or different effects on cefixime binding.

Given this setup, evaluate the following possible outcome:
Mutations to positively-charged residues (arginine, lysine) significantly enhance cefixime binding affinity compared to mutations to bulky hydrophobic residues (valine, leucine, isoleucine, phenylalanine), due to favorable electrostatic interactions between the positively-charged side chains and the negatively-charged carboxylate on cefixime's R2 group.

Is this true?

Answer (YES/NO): YES